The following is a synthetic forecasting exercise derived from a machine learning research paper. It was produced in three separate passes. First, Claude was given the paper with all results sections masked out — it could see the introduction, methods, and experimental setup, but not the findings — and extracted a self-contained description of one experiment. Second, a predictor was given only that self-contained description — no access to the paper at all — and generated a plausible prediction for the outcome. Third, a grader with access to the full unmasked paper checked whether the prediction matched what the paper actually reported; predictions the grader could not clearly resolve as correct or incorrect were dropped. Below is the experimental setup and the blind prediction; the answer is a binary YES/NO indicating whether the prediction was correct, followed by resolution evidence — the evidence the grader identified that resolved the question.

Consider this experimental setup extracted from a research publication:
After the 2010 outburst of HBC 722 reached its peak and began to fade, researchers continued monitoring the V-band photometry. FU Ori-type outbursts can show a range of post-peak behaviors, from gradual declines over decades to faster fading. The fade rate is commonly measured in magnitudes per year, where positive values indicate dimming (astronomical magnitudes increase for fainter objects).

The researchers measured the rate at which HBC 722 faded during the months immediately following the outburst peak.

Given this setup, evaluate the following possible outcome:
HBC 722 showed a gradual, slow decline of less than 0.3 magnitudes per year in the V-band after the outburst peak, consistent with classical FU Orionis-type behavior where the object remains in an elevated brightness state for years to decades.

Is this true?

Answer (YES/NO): NO